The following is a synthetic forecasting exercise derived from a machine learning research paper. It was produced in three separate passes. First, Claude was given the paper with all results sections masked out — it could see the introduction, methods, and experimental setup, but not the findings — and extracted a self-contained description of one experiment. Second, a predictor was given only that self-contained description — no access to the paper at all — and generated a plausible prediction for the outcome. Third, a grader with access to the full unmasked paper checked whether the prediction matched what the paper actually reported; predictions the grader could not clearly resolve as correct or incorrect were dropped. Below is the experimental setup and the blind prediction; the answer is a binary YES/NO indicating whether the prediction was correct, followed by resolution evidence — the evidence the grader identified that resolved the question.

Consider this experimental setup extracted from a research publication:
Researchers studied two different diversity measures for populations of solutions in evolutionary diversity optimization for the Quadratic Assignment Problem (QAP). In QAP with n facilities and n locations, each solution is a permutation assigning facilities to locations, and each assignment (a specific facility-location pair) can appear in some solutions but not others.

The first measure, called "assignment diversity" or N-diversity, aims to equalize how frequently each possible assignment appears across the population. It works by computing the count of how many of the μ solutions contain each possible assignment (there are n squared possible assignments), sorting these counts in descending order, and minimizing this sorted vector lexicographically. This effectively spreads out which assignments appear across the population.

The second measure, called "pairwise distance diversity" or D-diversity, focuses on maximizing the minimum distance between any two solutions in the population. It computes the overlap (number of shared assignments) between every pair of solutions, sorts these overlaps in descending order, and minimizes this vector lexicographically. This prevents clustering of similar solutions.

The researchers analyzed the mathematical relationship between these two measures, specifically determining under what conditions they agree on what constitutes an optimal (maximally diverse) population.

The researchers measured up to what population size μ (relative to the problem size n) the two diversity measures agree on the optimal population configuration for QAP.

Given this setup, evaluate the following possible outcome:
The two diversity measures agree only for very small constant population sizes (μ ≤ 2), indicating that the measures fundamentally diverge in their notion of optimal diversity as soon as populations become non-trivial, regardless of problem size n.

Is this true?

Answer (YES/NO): NO